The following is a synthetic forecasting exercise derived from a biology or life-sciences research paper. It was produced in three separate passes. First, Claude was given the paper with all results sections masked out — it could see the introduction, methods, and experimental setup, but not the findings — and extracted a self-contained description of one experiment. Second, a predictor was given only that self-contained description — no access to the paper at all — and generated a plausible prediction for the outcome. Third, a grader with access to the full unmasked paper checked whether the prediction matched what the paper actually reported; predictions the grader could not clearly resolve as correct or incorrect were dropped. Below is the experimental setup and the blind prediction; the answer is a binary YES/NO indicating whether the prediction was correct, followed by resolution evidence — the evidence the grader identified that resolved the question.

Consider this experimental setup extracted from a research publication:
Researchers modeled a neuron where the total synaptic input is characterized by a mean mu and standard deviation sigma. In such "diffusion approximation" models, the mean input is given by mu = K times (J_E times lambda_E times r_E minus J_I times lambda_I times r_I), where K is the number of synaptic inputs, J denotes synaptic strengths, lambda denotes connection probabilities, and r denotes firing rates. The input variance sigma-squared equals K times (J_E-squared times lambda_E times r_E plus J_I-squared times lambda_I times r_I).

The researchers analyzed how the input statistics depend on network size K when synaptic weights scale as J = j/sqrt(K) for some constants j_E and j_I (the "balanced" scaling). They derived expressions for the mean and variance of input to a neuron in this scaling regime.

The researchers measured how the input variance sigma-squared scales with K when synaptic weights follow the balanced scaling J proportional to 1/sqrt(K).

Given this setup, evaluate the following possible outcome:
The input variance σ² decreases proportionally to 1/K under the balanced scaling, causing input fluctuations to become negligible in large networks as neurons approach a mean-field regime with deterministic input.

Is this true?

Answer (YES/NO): NO